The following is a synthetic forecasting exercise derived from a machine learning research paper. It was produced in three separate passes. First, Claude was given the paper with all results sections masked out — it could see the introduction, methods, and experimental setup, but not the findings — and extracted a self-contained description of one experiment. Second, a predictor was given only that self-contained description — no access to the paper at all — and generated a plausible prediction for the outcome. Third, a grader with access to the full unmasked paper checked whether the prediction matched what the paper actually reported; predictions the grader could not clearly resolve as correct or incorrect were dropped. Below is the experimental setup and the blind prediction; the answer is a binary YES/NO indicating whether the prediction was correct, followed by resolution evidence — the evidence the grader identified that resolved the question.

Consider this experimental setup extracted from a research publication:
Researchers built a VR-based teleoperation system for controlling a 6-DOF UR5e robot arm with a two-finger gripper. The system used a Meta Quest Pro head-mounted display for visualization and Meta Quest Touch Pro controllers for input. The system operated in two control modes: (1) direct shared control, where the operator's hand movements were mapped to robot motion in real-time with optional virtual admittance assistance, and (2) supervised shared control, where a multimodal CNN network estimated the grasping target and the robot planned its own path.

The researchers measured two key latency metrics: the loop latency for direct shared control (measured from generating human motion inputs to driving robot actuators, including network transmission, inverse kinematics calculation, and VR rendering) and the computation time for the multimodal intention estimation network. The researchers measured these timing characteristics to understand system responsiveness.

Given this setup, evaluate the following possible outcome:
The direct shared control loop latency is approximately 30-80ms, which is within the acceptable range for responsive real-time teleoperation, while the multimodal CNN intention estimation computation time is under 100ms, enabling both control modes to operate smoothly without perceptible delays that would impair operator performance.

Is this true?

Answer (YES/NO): NO